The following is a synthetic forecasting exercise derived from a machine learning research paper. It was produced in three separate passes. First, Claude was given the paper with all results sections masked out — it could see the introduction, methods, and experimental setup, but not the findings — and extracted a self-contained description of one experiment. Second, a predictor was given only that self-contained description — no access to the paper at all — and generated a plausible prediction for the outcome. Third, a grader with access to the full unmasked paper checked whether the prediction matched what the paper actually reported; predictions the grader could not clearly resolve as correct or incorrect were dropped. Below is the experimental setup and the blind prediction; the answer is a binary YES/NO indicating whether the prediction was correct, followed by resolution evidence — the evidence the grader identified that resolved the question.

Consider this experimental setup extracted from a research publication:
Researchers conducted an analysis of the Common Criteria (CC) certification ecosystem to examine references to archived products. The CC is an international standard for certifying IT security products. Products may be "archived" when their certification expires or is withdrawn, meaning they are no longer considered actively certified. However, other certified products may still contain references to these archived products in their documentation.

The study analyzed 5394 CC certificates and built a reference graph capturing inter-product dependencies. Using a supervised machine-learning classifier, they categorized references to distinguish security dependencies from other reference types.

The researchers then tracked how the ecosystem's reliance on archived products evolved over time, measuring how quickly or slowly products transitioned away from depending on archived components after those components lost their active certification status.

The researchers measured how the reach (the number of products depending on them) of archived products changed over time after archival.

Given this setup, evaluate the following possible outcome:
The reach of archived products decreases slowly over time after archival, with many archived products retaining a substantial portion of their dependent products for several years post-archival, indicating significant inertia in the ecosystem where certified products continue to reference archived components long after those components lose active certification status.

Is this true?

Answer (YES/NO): YES